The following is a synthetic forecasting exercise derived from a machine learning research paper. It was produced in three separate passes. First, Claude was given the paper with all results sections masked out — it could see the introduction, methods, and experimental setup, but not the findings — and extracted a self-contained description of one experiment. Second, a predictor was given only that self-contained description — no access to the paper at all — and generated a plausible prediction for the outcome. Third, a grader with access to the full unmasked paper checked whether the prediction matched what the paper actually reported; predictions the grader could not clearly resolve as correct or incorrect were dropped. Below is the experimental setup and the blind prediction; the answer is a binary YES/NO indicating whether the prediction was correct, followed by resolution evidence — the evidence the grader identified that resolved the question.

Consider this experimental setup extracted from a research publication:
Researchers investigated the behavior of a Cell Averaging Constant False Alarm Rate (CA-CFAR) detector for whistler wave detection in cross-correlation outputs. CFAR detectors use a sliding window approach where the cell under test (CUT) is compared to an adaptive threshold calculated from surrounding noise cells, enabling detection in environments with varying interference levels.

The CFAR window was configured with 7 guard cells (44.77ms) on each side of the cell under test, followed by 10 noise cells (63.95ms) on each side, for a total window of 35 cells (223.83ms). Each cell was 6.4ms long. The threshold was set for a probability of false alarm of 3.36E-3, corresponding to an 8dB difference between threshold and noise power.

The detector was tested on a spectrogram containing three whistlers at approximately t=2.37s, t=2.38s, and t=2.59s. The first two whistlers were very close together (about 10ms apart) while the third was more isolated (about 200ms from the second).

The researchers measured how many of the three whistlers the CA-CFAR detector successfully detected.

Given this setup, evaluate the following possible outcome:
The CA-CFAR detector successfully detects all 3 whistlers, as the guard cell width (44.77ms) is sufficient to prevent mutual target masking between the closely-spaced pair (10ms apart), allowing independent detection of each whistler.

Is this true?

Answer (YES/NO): NO